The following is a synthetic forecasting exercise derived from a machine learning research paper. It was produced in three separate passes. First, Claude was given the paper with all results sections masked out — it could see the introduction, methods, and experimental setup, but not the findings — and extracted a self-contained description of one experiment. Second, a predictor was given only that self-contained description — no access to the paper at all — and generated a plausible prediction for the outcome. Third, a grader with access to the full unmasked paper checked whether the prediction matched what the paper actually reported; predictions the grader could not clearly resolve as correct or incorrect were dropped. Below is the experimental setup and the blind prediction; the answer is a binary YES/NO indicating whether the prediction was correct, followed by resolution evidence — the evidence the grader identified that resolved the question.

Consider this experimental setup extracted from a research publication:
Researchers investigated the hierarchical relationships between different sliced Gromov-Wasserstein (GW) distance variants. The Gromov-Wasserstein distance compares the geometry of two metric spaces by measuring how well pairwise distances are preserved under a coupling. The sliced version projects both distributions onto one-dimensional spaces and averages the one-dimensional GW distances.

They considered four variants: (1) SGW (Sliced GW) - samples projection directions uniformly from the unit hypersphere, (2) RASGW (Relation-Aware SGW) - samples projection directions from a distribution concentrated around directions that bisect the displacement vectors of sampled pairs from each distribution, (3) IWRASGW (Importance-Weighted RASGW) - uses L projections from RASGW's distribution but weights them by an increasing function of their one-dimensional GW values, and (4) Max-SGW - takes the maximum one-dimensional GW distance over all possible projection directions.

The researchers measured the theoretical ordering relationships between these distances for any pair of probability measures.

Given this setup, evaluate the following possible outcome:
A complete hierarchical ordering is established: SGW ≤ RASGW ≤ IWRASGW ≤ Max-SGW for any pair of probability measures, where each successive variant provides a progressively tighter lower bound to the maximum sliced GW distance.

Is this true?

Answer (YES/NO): NO